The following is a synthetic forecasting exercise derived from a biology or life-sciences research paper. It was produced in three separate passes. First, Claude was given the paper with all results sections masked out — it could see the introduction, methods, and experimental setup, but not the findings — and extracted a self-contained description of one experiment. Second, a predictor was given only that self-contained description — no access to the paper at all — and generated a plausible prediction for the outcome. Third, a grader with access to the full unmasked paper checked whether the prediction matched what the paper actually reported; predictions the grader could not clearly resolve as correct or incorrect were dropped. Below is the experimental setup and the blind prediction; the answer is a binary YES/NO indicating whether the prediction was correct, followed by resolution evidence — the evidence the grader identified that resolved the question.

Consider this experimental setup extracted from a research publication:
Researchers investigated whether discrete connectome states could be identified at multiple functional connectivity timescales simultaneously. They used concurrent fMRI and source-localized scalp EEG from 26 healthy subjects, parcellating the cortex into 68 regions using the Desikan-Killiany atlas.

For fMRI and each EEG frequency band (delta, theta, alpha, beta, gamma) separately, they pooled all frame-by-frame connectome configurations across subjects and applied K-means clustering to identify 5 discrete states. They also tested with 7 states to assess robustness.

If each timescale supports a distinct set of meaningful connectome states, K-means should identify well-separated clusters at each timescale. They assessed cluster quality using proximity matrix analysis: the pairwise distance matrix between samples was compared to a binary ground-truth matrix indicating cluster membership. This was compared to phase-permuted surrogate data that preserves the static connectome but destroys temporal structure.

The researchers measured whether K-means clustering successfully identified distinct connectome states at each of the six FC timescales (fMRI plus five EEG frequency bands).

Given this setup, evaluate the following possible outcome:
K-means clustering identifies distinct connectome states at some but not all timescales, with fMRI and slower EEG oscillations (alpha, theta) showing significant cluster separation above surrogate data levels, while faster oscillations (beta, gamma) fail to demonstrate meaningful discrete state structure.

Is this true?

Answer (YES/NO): NO